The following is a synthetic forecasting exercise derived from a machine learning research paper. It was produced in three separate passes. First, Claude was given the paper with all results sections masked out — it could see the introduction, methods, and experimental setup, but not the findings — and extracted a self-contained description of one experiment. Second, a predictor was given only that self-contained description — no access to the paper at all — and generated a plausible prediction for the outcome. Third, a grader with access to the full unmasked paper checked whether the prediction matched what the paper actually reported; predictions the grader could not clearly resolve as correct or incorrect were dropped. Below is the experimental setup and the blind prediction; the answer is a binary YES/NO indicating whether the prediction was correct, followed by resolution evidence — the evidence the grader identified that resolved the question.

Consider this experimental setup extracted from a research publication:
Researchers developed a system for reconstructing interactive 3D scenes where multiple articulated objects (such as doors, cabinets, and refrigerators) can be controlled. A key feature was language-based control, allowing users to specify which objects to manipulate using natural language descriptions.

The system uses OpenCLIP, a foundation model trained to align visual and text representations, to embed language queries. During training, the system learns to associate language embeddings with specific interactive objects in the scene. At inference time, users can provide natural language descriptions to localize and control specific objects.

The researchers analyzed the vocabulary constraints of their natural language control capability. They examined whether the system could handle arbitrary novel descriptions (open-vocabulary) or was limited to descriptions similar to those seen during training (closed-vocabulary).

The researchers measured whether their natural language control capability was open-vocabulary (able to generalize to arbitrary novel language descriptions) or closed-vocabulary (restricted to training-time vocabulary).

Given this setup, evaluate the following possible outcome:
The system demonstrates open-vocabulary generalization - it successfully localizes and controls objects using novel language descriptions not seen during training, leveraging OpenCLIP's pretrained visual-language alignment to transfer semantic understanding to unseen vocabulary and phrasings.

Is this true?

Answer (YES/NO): NO